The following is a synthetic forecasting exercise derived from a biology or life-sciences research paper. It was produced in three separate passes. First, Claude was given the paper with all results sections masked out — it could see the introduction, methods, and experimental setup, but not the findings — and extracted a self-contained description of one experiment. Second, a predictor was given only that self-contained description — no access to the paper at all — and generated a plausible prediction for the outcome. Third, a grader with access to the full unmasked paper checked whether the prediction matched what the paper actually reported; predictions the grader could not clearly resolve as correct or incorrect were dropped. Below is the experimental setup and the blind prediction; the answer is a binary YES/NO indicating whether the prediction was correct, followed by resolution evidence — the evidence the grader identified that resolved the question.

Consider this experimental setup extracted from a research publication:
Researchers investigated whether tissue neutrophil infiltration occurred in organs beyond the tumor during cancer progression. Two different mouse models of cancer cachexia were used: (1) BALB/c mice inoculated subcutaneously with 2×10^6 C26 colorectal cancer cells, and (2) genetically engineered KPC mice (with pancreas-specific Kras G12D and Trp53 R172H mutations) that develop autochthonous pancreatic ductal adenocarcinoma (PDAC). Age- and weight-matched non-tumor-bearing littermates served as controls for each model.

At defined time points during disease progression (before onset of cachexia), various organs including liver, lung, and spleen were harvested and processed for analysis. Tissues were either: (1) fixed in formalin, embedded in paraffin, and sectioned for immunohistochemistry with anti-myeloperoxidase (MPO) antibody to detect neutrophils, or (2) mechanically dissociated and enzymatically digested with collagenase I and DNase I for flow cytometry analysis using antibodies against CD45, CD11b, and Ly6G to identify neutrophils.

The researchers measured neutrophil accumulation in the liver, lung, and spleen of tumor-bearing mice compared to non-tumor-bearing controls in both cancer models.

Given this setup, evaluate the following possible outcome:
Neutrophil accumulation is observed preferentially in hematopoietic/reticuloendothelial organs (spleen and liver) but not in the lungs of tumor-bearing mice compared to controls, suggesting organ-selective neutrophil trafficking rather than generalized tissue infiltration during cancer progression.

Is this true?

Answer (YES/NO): NO